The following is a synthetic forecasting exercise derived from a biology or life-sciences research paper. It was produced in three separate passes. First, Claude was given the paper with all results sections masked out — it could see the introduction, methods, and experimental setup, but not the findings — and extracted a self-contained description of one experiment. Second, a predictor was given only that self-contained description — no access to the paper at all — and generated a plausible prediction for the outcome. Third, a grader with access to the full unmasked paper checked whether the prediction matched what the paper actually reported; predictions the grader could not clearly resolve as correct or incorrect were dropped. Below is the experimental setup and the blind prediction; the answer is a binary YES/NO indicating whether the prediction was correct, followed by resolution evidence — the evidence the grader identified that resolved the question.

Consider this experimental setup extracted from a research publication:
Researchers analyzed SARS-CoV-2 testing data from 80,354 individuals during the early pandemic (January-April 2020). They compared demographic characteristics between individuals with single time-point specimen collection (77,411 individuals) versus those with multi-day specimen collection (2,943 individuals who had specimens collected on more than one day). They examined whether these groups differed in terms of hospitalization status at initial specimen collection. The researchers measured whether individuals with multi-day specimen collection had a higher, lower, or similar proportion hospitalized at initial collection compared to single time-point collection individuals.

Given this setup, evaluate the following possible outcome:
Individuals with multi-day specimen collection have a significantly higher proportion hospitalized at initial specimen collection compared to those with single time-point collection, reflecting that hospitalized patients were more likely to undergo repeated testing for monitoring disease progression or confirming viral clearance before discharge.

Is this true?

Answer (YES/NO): YES